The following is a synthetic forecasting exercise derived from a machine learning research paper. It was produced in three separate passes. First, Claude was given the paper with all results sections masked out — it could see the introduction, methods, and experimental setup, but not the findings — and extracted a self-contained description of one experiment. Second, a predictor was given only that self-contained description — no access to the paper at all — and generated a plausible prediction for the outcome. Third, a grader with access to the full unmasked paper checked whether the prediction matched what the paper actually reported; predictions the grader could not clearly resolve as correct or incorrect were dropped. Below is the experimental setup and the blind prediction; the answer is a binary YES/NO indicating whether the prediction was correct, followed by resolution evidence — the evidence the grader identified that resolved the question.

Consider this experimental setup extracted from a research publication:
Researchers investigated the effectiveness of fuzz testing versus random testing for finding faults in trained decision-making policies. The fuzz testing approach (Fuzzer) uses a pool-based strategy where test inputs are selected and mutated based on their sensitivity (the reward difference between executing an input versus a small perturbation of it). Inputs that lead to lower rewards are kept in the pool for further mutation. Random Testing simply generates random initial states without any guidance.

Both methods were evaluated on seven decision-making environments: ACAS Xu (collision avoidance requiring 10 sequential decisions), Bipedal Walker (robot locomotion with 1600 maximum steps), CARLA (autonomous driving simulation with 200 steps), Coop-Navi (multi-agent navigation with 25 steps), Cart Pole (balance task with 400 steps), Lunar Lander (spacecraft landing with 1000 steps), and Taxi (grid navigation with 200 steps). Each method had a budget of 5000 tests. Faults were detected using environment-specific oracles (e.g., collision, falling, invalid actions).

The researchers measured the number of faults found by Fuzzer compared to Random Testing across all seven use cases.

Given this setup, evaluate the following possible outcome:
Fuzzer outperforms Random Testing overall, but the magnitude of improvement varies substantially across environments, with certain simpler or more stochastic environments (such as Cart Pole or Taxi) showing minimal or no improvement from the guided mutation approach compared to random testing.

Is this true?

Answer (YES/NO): NO